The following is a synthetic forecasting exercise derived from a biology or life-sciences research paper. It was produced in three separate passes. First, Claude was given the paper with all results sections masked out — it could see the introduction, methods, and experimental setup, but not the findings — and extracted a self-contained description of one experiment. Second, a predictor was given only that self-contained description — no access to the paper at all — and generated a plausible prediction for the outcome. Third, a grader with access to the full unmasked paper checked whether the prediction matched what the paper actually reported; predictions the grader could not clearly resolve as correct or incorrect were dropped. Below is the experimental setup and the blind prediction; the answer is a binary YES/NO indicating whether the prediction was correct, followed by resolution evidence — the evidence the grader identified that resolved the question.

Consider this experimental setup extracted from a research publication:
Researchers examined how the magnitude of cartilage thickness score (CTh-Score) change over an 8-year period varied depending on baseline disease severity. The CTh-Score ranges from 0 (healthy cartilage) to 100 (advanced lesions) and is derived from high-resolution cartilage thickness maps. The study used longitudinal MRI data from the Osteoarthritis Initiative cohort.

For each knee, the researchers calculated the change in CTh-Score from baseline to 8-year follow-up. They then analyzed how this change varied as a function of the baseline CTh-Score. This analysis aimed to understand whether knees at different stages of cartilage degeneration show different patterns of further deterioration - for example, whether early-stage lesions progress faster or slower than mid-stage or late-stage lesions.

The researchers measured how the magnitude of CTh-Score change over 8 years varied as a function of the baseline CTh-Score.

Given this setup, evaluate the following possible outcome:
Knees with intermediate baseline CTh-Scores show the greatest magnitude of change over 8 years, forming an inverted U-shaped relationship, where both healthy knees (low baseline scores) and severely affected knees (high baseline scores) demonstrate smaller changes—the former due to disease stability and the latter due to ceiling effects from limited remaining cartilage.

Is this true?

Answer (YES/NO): YES